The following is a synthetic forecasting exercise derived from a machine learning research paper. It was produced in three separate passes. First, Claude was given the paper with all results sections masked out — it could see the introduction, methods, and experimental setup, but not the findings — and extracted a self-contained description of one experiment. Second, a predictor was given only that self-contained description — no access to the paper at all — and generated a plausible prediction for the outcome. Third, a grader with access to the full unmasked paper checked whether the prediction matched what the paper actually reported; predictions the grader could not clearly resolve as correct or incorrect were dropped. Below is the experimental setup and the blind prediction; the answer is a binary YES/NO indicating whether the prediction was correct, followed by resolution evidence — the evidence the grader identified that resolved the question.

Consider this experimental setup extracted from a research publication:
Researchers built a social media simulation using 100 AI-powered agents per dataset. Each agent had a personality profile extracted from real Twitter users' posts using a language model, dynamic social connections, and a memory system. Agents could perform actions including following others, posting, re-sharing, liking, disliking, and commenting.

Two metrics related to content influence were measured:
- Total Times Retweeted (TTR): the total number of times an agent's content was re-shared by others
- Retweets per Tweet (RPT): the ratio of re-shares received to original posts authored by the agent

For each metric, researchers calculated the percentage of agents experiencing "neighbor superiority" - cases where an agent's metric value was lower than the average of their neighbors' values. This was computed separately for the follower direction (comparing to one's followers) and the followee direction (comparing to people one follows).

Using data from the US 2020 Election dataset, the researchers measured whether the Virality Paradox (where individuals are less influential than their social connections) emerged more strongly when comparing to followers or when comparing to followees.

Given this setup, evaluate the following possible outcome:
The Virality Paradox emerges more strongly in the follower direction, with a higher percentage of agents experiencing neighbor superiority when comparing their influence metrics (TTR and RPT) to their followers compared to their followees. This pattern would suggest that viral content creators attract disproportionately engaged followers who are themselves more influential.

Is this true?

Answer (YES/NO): NO